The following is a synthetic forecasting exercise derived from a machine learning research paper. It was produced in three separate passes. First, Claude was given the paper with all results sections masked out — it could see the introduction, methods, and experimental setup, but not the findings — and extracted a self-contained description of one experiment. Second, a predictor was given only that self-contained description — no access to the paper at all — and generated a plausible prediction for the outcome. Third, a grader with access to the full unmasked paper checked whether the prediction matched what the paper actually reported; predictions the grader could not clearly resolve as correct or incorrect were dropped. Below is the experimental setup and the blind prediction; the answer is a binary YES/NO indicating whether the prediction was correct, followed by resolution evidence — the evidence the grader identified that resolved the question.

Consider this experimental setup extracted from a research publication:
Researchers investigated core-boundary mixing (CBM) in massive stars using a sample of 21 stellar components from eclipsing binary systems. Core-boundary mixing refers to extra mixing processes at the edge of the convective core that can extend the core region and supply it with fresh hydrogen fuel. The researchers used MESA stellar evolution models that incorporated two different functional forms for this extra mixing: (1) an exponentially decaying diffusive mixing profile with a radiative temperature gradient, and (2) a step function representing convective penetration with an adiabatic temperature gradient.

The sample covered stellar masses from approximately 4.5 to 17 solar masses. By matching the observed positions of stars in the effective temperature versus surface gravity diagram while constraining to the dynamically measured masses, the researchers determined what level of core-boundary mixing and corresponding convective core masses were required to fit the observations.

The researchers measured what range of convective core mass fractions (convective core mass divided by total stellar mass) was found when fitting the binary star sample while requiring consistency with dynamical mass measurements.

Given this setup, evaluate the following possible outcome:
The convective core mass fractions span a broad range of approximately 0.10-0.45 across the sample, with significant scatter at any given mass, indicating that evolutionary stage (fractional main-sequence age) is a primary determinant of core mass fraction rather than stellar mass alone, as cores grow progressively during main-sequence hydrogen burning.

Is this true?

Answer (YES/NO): NO